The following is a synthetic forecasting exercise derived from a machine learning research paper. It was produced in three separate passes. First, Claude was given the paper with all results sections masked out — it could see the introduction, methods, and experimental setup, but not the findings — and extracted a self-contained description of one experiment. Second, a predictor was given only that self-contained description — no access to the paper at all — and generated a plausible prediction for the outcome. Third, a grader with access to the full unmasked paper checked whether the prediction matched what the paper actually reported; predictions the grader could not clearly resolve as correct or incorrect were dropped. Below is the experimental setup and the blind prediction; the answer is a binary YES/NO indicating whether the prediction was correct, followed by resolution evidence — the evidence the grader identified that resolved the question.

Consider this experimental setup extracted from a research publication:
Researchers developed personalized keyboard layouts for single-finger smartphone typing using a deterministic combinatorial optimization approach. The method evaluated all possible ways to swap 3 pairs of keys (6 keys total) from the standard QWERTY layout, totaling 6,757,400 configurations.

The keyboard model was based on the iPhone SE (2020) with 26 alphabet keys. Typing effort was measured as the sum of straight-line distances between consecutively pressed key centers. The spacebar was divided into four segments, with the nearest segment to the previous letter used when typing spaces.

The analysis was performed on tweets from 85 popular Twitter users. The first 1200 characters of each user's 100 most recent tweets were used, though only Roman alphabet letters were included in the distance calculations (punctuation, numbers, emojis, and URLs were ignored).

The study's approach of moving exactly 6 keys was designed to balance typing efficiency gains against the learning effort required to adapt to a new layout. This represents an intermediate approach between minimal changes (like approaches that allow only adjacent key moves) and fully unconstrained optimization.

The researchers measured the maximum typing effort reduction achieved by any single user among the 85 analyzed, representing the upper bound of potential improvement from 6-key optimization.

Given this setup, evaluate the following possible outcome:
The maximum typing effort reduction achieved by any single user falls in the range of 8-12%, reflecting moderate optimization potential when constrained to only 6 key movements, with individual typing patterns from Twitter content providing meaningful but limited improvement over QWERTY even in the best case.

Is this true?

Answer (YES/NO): NO